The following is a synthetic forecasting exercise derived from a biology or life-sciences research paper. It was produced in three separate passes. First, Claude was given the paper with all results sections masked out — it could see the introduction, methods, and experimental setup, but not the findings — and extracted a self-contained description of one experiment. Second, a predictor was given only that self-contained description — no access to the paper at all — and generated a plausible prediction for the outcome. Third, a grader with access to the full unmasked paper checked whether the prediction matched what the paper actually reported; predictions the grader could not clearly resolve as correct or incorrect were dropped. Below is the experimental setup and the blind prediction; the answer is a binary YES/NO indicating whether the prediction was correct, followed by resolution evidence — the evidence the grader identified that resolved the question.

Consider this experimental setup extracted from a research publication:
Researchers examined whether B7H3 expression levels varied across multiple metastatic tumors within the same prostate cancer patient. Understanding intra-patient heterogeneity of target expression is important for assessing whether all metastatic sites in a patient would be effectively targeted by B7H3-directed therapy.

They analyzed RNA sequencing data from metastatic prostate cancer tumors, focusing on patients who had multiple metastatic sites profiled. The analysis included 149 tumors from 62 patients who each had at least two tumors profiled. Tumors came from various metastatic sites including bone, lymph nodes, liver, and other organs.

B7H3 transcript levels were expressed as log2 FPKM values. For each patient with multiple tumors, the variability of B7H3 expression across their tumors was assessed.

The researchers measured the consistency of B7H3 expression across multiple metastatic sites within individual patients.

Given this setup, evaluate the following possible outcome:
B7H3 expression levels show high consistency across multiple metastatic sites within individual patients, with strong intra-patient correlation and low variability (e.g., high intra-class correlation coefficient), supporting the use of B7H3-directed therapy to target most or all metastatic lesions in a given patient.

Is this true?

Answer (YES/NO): YES